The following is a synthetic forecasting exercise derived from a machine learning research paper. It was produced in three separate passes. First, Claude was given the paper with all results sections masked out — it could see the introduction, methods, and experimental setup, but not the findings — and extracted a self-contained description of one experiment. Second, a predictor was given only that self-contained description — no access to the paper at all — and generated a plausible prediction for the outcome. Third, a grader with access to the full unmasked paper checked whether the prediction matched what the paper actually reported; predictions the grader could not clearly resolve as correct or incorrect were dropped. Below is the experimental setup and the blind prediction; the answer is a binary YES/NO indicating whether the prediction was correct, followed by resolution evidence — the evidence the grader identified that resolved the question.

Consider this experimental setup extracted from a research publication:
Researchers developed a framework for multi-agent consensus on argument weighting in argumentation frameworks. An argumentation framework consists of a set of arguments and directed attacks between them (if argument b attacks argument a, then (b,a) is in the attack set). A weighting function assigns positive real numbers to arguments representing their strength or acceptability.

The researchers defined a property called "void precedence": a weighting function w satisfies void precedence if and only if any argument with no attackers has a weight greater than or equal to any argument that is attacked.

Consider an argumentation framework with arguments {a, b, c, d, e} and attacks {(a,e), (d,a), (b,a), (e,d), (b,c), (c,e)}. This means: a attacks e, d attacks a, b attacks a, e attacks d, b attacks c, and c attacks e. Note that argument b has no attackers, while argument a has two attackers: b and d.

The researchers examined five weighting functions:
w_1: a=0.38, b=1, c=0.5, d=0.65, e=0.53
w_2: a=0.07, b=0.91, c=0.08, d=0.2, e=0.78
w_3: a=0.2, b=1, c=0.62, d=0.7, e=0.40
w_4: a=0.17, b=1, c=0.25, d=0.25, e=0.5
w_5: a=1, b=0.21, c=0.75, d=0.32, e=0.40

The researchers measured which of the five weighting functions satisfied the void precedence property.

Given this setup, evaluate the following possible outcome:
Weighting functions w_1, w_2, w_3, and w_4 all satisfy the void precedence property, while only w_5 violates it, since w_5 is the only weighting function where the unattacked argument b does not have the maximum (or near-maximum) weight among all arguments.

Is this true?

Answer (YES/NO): YES